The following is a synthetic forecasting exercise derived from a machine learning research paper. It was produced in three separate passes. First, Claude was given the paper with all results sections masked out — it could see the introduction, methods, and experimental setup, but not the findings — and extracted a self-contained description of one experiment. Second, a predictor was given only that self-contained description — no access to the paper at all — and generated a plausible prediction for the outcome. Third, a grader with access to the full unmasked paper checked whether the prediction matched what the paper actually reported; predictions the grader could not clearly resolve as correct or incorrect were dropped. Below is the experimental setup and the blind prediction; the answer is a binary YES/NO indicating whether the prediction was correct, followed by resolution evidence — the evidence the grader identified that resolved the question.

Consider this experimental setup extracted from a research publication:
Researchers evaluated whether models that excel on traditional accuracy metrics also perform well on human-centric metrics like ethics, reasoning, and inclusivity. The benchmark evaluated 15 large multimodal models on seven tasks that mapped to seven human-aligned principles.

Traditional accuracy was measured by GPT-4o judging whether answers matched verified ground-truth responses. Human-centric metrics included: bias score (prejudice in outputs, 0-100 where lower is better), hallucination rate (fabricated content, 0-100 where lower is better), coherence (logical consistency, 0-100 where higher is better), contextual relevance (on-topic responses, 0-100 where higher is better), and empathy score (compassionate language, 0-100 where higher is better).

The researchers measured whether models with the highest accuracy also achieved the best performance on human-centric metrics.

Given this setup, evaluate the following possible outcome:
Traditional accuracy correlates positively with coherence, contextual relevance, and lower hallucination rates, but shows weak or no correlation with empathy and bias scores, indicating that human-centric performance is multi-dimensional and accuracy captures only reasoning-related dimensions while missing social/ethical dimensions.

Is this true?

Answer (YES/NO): NO